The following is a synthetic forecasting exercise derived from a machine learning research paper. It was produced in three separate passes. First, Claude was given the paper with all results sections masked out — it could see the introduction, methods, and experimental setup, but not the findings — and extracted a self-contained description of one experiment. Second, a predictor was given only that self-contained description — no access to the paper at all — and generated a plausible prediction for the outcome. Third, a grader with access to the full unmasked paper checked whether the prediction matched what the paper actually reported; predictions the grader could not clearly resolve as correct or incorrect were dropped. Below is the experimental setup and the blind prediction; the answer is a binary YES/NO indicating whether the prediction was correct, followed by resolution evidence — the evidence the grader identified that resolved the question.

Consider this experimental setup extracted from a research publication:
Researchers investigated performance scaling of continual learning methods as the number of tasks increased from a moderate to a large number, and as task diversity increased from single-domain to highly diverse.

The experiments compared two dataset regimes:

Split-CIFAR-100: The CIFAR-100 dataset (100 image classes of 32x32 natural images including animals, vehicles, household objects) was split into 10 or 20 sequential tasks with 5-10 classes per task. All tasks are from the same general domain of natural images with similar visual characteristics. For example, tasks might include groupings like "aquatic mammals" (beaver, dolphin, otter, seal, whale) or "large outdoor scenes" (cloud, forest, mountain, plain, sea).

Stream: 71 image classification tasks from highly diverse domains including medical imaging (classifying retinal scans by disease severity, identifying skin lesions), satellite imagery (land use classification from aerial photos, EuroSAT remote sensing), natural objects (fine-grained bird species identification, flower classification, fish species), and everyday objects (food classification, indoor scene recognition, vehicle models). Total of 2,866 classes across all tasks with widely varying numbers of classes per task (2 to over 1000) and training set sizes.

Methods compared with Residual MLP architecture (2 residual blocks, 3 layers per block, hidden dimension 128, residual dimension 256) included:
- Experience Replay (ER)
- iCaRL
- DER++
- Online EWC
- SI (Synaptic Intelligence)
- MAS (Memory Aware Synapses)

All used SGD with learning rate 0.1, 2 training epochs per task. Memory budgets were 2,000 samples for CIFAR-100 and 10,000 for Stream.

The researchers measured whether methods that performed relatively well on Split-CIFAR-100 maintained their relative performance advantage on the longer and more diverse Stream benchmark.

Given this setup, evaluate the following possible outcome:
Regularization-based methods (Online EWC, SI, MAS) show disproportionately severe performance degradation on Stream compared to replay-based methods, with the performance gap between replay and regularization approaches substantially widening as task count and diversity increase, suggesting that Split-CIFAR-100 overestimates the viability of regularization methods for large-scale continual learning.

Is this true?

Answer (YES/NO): YES